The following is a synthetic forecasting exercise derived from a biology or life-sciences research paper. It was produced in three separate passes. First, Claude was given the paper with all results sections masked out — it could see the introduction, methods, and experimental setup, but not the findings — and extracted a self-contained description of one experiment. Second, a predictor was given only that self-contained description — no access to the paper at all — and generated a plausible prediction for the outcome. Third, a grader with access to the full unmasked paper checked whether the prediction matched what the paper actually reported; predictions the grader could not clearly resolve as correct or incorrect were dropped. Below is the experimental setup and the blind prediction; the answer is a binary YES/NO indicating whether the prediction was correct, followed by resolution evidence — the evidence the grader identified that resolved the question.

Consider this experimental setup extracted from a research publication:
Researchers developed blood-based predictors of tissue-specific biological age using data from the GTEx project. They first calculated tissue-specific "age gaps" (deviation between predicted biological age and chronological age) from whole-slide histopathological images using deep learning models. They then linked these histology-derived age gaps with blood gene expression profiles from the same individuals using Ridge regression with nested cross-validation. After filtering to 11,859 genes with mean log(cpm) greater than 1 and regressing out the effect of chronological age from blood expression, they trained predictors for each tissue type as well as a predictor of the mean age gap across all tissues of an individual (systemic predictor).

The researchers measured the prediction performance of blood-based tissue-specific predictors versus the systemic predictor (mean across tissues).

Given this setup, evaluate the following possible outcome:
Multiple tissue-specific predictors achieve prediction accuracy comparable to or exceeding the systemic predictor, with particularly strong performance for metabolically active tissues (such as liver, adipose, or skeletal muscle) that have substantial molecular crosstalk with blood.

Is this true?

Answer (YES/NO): NO